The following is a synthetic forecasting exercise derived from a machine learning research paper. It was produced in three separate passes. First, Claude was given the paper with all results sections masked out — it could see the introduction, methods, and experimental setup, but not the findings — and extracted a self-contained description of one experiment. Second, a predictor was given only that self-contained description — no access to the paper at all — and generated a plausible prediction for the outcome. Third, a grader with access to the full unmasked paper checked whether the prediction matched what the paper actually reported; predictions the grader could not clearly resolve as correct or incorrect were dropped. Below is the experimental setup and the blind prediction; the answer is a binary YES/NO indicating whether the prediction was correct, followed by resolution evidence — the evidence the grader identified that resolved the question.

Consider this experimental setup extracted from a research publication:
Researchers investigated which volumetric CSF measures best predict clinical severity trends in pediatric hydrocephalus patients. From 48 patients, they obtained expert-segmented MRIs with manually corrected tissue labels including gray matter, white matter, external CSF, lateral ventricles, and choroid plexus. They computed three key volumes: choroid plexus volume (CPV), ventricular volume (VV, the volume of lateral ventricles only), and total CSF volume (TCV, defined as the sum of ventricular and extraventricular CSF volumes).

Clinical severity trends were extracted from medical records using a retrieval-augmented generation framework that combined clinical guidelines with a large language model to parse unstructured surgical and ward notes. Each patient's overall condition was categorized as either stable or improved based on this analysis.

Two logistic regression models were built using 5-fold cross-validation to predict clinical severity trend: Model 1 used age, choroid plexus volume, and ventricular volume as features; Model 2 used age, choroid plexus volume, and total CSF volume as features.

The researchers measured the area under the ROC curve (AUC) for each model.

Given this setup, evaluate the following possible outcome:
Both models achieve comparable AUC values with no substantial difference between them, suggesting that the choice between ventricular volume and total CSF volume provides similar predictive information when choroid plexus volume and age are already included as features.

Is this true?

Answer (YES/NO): NO